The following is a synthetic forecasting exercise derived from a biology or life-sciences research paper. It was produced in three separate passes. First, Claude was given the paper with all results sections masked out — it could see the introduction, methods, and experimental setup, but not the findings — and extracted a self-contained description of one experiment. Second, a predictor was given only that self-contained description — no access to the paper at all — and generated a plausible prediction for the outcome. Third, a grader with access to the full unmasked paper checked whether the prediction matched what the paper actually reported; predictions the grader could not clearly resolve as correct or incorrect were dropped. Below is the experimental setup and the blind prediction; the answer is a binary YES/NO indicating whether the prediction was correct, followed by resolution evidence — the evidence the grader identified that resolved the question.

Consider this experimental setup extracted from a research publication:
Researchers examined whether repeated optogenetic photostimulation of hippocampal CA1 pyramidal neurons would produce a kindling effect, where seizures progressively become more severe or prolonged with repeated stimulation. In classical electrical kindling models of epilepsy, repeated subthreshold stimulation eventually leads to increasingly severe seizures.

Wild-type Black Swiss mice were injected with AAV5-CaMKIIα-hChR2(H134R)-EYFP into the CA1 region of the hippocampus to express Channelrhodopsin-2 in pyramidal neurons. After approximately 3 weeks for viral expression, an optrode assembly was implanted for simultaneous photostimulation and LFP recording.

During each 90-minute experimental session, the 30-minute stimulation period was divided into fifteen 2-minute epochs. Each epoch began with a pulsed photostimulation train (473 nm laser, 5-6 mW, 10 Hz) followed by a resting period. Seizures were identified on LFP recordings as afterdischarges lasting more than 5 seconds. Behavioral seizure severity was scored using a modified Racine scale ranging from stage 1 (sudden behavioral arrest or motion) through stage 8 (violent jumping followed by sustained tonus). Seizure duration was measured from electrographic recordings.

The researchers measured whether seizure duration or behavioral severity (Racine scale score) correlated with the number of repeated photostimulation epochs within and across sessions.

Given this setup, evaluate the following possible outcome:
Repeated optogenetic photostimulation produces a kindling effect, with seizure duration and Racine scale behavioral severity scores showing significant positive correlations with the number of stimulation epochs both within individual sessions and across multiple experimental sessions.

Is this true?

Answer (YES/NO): NO